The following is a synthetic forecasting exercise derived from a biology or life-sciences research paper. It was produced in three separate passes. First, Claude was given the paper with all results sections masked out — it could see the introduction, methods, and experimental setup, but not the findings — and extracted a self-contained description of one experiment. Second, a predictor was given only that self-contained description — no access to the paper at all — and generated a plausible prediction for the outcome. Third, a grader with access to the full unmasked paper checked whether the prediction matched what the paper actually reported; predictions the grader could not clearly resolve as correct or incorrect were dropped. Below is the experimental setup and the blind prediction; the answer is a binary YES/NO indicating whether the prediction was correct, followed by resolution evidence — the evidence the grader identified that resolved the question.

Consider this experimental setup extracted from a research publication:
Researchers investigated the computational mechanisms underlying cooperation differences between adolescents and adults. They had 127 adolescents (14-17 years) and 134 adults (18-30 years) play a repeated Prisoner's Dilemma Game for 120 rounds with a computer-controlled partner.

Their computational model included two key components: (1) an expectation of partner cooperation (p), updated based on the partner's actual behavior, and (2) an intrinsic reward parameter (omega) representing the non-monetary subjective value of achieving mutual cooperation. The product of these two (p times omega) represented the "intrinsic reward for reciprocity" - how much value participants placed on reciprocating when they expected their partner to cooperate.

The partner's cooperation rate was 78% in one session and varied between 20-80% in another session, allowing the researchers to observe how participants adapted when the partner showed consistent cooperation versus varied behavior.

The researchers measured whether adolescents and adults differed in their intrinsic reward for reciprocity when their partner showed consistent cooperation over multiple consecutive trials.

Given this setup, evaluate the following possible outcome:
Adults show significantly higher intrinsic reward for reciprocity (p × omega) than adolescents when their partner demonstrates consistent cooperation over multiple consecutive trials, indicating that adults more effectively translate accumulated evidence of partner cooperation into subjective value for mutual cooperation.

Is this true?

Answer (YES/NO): YES